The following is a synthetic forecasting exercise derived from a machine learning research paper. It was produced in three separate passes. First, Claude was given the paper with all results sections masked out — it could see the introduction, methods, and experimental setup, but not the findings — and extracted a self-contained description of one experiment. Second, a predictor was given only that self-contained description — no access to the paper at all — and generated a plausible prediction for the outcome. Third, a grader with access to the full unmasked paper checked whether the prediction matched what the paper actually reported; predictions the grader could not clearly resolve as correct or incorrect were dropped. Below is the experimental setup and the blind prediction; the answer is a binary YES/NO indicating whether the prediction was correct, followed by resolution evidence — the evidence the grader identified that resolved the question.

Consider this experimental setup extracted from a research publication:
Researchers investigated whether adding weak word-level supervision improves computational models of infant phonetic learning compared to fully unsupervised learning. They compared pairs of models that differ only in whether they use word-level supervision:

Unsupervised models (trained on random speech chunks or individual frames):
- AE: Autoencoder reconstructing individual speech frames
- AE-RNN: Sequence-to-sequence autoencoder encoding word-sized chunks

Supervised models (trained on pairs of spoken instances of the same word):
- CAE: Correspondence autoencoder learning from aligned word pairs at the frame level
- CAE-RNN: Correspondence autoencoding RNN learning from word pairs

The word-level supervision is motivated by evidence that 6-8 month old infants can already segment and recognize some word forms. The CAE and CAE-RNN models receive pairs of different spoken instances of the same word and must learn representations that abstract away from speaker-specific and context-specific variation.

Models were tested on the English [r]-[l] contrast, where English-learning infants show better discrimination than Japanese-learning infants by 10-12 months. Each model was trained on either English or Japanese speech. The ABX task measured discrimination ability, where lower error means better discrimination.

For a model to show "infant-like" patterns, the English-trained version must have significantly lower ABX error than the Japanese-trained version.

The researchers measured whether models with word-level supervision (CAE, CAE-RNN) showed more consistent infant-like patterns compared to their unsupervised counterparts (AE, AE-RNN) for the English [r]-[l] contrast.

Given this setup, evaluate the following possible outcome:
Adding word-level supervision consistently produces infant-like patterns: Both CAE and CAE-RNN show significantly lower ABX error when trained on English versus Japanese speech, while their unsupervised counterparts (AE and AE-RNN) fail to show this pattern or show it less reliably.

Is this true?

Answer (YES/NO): YES